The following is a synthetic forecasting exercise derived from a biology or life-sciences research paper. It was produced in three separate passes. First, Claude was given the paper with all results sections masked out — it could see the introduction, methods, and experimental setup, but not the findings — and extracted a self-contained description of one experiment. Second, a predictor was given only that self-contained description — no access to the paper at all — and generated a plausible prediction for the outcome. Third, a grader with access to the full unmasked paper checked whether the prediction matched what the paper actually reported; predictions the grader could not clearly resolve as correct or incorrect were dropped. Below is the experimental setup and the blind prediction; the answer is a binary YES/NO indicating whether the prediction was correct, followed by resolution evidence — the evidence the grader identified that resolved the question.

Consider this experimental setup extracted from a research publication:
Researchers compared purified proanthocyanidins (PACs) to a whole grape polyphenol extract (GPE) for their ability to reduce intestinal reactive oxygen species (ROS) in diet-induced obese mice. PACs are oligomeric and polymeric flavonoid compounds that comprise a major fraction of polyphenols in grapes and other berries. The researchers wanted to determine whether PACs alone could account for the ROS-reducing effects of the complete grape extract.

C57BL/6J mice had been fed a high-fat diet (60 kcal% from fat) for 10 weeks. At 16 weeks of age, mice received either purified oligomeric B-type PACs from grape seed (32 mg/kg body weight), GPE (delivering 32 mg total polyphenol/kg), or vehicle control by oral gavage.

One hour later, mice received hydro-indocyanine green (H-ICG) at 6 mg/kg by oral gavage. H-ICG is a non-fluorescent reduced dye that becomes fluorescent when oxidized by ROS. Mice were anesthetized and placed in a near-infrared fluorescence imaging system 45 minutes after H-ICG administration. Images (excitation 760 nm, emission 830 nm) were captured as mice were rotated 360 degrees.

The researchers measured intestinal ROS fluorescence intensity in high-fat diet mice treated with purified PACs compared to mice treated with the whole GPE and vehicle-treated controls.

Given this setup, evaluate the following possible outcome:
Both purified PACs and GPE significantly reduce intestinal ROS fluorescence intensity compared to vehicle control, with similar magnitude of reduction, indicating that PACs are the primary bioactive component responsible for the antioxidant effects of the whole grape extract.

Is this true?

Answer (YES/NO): NO